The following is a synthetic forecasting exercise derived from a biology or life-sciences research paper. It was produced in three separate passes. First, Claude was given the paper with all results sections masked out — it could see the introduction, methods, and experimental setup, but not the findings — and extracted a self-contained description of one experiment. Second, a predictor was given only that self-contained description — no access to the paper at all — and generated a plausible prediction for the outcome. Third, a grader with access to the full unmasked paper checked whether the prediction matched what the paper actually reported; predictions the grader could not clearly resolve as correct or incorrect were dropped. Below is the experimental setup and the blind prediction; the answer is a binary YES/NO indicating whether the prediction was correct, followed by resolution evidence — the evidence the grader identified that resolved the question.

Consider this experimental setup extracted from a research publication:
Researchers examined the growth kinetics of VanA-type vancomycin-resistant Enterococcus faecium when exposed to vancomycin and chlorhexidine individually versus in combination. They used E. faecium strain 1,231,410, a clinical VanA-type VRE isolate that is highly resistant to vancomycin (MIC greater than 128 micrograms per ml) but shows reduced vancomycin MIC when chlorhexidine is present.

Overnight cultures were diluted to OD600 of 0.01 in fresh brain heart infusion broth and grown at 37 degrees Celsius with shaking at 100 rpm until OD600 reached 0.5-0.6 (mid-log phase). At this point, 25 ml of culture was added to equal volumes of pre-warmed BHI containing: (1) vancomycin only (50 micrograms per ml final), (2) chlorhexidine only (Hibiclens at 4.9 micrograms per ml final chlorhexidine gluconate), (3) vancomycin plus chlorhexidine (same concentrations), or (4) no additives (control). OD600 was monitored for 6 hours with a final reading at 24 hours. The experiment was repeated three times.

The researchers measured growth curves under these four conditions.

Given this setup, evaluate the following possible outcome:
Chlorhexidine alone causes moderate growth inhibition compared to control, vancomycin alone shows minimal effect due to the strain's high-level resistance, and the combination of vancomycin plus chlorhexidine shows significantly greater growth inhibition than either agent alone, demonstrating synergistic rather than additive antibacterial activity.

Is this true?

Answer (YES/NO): NO